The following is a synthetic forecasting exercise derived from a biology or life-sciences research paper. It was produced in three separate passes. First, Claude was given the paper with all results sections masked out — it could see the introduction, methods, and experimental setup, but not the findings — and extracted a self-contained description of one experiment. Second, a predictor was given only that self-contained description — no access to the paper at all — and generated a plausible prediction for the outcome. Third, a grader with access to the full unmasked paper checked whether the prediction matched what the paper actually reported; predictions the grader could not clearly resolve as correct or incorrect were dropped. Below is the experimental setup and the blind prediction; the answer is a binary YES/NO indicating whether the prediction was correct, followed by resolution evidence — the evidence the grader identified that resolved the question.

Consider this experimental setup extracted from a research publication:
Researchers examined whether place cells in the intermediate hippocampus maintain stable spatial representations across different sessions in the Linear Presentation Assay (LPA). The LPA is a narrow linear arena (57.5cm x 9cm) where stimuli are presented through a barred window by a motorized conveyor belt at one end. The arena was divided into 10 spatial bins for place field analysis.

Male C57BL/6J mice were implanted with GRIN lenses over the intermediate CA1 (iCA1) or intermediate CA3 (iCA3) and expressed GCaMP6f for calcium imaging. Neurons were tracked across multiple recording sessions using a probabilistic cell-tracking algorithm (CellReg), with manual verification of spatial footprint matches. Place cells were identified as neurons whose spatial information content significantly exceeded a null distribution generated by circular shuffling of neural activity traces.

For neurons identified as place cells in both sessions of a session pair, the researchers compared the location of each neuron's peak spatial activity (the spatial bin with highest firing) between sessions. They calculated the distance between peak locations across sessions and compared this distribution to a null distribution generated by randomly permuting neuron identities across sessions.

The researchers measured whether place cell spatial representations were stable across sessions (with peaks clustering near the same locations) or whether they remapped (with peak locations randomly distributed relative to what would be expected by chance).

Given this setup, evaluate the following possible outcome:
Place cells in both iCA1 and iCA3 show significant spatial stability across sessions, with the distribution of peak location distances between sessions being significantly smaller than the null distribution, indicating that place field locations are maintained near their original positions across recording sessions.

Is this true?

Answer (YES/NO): YES